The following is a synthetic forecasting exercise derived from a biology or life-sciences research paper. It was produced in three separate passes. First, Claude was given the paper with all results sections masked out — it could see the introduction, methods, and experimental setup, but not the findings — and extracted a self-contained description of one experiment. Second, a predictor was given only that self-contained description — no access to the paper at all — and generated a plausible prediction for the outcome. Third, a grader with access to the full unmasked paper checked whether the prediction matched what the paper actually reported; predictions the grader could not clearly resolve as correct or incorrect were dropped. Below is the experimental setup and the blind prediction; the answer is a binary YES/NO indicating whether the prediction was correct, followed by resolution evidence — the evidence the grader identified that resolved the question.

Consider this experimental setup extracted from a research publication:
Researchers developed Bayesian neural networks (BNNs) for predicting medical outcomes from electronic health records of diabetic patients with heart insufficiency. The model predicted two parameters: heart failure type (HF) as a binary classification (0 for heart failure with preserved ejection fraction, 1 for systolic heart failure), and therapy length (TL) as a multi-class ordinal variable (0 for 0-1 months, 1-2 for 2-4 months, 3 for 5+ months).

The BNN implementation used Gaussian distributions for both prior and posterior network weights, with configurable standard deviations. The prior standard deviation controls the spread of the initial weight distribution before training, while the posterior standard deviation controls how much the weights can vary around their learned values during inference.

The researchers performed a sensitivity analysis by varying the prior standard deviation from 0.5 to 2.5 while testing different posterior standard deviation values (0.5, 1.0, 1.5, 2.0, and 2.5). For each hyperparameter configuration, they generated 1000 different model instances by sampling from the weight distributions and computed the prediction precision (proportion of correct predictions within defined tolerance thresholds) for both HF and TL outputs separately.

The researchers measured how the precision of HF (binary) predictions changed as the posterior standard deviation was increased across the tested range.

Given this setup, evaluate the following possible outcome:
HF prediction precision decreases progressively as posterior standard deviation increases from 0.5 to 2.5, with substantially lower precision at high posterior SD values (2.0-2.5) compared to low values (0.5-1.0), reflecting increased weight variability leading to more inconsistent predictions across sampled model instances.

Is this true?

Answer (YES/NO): NO